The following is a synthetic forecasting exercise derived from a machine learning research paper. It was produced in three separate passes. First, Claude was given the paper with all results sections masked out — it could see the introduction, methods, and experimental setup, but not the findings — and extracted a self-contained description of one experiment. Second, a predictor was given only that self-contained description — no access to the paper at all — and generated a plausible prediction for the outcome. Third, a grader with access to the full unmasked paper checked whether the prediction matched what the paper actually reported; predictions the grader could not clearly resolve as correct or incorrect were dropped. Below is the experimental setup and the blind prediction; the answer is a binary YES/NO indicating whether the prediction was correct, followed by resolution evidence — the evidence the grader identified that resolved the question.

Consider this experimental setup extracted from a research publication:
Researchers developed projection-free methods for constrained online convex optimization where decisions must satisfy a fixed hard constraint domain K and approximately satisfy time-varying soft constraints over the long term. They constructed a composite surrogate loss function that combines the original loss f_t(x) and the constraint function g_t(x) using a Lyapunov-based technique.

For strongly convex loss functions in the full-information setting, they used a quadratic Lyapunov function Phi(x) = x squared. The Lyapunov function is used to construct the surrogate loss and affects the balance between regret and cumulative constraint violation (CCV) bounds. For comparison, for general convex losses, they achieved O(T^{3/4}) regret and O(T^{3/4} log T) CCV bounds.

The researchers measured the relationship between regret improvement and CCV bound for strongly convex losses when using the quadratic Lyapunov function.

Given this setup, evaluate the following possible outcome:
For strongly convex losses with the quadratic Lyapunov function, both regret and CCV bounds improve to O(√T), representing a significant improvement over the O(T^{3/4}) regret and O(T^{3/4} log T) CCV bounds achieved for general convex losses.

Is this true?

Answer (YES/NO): NO